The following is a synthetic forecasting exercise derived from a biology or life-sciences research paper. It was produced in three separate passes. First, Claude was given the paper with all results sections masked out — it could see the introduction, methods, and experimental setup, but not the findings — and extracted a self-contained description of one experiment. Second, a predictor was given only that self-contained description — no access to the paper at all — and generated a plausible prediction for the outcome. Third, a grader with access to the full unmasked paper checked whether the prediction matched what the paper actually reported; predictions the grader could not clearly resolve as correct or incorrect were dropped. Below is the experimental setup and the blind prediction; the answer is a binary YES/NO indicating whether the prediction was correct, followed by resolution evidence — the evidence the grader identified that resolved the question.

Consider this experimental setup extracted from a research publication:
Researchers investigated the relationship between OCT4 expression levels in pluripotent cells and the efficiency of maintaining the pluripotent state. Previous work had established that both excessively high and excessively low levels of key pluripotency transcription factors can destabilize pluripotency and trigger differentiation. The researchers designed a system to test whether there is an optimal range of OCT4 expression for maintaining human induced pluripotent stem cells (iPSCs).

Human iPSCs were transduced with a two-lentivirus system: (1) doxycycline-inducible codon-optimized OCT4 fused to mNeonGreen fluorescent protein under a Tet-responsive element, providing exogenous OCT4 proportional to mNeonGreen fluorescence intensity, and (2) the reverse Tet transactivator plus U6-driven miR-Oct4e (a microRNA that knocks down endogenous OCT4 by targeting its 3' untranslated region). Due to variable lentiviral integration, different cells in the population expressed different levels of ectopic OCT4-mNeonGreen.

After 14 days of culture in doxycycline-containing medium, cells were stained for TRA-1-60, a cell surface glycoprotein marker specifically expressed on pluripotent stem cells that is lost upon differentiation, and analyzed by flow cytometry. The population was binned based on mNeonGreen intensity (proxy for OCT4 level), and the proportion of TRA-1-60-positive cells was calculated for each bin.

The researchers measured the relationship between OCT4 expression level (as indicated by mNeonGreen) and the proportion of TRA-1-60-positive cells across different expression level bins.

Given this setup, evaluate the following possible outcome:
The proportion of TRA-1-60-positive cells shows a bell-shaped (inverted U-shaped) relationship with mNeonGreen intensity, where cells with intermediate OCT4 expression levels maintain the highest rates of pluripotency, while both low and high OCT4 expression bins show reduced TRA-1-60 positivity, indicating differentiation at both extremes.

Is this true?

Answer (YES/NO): NO